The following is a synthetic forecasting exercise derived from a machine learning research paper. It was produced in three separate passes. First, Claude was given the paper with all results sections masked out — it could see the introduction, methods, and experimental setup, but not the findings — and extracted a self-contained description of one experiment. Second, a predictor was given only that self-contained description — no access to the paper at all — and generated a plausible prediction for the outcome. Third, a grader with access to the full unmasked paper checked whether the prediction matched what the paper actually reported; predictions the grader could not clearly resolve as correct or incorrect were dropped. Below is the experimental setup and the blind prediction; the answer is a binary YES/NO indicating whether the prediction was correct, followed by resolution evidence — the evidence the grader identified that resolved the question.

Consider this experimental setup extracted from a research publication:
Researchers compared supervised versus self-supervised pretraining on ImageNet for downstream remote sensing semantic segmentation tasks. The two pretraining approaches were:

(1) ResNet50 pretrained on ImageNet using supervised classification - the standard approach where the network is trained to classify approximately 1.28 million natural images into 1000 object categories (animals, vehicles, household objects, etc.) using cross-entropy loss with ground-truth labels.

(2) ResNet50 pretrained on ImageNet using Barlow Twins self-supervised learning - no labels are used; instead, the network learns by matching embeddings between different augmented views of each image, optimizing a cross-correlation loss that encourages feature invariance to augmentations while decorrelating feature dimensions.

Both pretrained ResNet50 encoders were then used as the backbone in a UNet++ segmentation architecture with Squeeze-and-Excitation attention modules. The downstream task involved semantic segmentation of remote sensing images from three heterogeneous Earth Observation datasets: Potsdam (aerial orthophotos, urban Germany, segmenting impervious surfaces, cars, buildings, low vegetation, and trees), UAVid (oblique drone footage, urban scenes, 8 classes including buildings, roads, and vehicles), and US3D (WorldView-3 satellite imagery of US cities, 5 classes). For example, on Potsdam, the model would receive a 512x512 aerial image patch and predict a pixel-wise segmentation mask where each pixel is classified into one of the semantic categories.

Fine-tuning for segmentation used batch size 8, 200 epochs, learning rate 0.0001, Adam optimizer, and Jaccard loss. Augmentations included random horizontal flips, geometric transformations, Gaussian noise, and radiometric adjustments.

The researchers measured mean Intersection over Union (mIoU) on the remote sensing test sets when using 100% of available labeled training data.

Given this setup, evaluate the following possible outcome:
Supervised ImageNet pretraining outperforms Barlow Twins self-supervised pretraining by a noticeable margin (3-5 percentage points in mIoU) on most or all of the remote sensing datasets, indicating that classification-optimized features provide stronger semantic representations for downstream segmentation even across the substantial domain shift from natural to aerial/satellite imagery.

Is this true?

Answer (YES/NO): NO